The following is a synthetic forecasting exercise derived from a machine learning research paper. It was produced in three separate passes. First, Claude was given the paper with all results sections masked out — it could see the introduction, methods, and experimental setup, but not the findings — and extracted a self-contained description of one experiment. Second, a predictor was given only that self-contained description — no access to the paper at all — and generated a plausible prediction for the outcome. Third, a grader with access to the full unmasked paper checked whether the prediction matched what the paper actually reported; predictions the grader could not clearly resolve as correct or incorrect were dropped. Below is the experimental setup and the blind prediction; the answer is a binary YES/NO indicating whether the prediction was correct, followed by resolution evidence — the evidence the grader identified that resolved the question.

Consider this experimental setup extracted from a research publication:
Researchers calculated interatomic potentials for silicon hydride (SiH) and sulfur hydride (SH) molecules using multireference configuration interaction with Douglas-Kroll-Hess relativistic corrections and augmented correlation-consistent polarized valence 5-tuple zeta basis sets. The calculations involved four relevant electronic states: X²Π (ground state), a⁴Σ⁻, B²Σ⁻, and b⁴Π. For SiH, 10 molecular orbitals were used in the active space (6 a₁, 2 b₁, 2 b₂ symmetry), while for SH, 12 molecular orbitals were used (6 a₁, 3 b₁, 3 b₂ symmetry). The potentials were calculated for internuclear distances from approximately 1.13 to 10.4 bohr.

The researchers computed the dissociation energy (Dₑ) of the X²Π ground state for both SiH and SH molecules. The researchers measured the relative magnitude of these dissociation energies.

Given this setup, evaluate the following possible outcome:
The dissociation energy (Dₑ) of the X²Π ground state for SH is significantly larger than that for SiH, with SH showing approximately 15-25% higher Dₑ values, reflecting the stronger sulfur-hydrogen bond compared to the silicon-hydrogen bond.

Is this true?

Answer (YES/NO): YES